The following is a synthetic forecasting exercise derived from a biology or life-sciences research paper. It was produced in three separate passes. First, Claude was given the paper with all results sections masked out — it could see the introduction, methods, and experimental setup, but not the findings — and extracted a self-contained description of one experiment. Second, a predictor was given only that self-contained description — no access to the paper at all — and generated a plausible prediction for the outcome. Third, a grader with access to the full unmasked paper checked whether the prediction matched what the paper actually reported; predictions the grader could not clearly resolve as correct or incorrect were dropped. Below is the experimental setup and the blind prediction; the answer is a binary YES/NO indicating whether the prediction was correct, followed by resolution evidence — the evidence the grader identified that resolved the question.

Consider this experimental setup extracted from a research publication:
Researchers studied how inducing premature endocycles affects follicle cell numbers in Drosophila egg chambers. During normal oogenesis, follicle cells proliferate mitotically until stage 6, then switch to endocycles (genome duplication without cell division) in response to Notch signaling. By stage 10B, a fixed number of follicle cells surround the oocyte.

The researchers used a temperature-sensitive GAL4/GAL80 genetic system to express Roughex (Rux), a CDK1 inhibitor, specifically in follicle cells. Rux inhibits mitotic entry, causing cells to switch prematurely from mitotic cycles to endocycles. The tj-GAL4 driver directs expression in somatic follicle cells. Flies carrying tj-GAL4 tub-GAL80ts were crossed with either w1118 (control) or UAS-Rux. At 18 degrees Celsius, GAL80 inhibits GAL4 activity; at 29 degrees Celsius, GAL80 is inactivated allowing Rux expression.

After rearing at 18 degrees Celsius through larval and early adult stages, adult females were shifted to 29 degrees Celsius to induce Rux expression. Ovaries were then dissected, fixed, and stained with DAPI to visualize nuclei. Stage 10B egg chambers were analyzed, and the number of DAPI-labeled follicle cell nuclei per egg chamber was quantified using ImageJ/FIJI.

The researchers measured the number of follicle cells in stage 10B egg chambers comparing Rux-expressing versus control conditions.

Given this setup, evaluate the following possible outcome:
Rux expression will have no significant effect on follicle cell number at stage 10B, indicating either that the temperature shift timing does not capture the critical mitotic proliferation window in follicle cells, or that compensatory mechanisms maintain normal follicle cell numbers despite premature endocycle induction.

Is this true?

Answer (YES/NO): NO